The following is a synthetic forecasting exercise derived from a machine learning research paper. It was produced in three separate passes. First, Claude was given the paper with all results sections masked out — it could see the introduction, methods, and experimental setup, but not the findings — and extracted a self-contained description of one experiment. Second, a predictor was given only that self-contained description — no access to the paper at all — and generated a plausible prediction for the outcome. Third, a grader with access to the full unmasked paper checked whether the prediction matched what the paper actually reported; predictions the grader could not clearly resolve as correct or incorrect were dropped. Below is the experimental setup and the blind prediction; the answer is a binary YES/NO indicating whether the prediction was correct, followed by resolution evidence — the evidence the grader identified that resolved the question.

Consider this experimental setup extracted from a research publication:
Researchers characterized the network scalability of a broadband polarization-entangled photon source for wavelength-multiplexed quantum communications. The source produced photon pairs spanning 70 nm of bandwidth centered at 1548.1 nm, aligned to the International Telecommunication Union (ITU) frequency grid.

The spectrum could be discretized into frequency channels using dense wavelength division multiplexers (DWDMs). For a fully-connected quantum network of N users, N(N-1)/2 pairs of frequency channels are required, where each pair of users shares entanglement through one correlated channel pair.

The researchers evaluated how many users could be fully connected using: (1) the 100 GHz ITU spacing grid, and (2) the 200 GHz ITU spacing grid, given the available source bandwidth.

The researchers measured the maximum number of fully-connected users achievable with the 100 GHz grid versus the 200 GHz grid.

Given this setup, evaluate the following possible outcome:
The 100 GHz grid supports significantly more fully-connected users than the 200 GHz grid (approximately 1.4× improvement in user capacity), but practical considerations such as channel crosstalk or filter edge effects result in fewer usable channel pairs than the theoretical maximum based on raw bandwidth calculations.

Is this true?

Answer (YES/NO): NO